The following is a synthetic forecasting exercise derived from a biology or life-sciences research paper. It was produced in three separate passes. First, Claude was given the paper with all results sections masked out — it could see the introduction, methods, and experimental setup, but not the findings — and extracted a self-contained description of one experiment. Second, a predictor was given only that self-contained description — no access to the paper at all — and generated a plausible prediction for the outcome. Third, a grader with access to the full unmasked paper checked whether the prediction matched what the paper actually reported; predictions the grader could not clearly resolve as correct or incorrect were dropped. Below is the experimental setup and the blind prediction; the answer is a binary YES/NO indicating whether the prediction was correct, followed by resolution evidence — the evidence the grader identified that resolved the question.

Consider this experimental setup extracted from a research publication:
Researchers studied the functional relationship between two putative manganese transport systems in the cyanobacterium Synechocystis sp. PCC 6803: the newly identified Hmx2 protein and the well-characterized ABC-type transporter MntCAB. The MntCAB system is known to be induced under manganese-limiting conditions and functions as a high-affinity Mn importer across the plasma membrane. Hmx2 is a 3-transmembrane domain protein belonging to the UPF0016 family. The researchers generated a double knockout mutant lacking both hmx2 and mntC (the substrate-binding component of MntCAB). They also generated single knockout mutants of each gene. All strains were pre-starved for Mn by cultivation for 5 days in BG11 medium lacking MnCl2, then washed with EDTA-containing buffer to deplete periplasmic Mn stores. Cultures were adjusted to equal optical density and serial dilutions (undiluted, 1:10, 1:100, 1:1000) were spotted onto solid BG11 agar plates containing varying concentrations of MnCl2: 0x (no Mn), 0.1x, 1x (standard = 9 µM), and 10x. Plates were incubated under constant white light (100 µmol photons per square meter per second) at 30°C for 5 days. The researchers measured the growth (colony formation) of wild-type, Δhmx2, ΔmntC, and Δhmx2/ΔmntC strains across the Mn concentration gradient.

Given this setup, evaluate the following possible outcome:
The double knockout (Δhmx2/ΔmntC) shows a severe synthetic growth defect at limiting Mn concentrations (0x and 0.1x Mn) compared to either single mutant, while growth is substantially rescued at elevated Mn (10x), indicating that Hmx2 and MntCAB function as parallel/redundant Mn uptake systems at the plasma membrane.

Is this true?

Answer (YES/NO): YES